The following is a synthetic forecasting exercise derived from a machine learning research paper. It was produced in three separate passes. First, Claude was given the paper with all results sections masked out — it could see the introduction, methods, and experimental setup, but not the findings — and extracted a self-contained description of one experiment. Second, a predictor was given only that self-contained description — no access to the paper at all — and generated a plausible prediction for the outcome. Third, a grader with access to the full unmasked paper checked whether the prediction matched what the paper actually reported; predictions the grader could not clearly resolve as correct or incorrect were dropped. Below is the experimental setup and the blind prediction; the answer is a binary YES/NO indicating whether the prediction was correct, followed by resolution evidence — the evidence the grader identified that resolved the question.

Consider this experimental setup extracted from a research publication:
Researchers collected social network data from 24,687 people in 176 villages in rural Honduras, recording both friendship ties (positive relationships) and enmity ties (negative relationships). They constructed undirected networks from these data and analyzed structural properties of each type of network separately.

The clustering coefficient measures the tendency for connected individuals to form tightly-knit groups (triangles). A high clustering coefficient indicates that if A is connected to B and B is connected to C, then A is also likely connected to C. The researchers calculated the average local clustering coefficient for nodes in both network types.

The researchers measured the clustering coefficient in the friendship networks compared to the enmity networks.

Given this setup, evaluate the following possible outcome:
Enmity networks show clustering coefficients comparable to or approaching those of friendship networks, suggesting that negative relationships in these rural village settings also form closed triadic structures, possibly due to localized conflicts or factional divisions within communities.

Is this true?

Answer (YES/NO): NO